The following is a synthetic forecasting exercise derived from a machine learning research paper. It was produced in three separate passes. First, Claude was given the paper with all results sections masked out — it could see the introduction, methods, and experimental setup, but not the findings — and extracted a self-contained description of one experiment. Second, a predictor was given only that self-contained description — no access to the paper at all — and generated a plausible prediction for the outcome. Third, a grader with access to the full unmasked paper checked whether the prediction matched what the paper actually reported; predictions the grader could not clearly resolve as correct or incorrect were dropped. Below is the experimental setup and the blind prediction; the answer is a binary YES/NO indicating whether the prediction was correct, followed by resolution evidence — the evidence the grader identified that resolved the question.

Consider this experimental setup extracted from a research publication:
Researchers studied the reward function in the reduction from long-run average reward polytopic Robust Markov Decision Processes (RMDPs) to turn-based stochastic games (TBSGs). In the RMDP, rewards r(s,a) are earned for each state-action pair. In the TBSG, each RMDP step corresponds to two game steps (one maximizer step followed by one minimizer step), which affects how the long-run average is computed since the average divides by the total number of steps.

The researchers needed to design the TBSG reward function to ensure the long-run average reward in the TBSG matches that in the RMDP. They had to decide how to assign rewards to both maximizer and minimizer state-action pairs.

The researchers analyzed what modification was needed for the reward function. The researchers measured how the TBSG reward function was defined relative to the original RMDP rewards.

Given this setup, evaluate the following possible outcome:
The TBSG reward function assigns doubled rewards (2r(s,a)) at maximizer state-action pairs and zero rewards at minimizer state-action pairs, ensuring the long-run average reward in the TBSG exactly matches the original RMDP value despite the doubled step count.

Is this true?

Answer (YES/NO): YES